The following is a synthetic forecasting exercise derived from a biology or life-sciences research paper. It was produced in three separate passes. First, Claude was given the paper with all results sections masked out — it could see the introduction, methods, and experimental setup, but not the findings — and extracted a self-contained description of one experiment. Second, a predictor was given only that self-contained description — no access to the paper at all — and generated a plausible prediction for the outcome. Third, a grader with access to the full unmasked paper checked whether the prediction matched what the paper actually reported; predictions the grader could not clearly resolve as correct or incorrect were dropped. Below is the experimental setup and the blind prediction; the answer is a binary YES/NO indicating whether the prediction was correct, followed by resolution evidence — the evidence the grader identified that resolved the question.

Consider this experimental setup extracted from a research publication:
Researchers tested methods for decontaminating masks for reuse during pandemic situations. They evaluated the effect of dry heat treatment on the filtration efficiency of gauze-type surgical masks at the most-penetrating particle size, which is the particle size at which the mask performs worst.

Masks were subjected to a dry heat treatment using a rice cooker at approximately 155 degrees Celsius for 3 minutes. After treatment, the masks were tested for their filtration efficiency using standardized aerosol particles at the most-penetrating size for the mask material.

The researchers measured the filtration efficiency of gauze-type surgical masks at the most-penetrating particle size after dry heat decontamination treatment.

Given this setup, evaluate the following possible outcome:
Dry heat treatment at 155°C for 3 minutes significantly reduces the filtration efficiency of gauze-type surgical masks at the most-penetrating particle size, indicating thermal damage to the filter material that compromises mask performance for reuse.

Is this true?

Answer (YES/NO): NO